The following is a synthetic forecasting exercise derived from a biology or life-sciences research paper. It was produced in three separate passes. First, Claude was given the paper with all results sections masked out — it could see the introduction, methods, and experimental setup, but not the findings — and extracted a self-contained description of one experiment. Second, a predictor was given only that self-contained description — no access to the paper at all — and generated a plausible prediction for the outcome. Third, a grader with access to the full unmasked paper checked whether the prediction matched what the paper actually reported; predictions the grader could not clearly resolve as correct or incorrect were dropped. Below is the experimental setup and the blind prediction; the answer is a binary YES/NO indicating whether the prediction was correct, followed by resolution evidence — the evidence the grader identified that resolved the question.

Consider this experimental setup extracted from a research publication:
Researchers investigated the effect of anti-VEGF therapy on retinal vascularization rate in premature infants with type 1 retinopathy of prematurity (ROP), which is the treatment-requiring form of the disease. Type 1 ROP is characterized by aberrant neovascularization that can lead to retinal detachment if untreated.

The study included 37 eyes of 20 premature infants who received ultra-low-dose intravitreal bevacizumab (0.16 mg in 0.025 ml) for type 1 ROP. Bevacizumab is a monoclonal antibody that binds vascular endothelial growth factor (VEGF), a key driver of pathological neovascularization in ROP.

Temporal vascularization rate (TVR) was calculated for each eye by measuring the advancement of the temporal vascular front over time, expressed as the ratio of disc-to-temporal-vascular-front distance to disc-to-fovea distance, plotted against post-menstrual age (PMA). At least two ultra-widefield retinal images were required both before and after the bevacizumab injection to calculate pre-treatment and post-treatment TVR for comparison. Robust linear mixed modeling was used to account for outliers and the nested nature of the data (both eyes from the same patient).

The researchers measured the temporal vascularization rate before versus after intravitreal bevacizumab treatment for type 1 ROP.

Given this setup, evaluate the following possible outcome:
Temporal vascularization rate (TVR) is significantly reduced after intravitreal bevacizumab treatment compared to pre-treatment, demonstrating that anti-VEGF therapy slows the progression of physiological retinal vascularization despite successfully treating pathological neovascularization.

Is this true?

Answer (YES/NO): NO